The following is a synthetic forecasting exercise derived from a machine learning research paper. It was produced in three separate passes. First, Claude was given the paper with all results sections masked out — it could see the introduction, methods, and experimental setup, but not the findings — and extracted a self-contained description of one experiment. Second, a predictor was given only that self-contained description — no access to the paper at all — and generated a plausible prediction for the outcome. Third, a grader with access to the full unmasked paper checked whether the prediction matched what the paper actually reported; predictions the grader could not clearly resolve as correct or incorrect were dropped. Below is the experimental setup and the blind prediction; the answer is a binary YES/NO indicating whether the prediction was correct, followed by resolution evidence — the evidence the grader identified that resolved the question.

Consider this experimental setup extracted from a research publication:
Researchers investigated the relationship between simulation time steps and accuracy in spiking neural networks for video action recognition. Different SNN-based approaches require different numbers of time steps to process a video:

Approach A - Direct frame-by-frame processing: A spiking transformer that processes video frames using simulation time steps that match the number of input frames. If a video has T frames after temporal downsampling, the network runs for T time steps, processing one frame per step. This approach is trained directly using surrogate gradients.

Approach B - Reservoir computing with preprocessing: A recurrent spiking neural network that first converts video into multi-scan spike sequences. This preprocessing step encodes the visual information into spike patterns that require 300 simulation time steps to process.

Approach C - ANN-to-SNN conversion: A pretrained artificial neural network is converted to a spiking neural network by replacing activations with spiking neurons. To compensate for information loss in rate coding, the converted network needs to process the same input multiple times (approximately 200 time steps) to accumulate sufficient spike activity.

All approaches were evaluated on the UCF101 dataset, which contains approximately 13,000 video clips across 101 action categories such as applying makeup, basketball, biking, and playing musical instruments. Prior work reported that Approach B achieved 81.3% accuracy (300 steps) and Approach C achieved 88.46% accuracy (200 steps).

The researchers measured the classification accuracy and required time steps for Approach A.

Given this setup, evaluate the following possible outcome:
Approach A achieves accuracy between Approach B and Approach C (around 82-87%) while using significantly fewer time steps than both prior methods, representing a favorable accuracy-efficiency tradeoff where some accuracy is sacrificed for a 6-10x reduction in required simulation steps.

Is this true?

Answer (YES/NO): NO